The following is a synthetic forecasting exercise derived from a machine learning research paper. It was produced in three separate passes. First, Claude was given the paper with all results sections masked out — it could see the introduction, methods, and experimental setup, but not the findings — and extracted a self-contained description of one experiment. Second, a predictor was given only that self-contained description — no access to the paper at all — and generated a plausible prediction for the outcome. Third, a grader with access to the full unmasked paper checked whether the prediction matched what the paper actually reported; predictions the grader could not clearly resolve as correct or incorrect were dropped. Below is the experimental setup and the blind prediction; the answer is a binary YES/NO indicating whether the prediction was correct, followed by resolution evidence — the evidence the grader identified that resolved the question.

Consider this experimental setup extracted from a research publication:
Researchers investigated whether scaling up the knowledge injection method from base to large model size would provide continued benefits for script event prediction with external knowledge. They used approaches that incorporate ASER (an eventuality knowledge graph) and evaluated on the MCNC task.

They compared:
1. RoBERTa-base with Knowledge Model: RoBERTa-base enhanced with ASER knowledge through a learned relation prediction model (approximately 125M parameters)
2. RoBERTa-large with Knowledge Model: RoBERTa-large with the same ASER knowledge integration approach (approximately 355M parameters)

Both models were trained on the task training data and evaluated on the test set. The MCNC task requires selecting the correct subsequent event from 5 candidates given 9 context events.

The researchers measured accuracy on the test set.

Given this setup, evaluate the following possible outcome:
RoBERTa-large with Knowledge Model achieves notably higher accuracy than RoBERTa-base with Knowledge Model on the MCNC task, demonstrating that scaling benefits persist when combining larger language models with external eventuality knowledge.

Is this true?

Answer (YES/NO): YES